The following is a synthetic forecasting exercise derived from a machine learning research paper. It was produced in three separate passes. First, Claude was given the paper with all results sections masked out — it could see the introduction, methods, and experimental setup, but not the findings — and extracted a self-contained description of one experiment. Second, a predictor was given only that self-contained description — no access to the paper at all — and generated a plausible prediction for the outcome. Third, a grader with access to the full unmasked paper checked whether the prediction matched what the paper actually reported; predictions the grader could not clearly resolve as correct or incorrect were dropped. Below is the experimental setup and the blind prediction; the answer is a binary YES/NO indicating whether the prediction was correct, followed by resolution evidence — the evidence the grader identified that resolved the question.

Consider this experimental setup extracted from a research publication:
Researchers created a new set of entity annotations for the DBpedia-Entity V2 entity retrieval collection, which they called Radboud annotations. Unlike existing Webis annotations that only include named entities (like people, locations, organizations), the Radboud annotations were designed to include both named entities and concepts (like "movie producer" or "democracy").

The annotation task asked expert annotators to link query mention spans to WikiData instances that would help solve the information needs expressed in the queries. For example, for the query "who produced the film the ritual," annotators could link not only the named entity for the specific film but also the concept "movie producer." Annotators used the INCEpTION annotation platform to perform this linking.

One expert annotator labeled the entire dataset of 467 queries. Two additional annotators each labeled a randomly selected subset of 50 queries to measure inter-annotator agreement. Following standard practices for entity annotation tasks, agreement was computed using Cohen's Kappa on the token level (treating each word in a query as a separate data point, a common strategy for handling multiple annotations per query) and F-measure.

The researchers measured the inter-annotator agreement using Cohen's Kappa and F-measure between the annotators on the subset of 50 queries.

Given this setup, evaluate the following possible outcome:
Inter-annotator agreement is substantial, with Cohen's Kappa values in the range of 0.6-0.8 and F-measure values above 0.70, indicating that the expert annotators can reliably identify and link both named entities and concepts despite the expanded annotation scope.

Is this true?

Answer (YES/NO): NO